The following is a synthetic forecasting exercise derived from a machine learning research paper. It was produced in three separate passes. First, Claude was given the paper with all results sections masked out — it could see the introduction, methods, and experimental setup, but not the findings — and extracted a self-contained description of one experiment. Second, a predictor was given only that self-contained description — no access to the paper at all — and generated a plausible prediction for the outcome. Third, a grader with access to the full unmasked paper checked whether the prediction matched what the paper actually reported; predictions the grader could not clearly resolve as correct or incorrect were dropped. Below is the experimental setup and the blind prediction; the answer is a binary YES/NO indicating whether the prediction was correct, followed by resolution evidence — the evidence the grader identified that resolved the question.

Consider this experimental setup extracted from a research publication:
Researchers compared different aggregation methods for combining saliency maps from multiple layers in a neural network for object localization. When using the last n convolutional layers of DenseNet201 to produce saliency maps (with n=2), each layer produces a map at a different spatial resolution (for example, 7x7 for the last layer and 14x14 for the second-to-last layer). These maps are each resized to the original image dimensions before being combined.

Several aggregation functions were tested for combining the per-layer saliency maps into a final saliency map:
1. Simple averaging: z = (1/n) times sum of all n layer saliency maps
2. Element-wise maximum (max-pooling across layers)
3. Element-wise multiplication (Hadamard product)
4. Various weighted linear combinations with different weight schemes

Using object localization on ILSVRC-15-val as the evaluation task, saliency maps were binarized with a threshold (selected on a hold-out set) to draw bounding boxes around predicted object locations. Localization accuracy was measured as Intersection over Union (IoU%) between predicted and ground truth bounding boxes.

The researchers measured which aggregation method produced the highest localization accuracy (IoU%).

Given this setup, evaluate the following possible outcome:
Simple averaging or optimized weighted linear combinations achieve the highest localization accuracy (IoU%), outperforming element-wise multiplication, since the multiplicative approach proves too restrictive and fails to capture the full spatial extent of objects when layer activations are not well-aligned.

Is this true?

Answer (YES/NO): NO